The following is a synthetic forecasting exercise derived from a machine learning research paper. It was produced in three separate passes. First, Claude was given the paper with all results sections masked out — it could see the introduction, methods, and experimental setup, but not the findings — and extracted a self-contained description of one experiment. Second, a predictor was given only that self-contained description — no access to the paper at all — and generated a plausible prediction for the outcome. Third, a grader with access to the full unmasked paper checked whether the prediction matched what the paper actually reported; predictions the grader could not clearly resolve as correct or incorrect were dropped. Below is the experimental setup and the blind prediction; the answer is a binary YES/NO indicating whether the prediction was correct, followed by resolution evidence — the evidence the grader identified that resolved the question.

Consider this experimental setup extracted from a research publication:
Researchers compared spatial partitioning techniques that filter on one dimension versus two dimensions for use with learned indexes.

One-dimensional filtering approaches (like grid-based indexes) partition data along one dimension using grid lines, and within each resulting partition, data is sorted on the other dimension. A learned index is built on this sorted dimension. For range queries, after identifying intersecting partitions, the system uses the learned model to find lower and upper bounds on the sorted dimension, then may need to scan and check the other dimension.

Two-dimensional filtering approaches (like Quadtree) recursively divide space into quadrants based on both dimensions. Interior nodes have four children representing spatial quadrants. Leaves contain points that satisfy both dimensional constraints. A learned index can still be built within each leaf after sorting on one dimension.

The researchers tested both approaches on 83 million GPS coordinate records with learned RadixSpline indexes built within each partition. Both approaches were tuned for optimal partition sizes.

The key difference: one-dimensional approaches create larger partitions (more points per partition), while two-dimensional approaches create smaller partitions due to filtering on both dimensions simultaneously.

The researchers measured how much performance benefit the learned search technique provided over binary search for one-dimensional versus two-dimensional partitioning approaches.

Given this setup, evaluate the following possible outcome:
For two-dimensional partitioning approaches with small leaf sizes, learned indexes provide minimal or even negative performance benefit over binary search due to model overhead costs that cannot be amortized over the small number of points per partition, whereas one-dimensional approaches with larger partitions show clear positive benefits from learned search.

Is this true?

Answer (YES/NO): YES